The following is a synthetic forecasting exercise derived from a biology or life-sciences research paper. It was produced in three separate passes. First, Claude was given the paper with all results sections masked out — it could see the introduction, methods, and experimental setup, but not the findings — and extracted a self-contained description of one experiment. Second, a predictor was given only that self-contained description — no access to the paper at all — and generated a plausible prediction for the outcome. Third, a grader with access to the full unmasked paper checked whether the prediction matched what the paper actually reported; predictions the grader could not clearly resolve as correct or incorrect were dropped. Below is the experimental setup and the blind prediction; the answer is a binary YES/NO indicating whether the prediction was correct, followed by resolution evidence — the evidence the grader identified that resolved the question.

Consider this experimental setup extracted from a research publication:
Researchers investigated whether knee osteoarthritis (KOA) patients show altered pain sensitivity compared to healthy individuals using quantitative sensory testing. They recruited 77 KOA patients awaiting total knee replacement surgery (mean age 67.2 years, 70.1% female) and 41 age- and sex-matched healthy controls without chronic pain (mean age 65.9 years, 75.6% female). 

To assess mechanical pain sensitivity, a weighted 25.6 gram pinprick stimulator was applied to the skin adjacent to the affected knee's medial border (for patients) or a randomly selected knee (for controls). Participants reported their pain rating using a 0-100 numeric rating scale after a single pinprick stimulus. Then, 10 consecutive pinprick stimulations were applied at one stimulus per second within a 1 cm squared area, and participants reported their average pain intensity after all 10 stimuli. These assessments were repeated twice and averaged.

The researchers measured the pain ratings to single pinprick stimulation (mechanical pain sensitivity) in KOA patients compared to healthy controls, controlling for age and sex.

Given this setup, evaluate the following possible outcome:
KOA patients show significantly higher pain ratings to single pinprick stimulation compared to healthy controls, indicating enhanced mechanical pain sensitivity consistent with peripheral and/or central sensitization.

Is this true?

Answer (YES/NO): YES